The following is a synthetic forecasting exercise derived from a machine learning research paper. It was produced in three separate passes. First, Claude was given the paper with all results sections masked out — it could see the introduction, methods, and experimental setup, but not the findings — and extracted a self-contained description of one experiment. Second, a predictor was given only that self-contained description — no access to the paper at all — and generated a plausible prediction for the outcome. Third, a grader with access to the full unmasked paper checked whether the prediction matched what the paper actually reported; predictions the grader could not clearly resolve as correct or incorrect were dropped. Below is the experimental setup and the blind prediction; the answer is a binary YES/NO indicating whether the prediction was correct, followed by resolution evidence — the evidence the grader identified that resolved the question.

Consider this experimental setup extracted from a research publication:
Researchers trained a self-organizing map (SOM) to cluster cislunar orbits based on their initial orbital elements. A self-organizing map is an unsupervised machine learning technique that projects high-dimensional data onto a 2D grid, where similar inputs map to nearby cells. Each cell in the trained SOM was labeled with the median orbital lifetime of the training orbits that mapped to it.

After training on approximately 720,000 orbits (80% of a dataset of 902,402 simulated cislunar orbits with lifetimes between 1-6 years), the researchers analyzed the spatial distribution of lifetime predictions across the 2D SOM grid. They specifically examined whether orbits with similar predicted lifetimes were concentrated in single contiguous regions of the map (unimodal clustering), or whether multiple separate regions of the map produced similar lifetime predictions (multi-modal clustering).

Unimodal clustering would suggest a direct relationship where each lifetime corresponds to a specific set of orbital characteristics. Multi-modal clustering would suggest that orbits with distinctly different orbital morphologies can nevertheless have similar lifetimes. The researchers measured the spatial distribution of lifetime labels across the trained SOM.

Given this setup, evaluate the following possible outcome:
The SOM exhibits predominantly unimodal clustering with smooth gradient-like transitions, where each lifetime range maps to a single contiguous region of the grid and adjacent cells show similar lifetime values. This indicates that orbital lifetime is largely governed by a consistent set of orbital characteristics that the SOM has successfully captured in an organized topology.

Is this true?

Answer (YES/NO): NO